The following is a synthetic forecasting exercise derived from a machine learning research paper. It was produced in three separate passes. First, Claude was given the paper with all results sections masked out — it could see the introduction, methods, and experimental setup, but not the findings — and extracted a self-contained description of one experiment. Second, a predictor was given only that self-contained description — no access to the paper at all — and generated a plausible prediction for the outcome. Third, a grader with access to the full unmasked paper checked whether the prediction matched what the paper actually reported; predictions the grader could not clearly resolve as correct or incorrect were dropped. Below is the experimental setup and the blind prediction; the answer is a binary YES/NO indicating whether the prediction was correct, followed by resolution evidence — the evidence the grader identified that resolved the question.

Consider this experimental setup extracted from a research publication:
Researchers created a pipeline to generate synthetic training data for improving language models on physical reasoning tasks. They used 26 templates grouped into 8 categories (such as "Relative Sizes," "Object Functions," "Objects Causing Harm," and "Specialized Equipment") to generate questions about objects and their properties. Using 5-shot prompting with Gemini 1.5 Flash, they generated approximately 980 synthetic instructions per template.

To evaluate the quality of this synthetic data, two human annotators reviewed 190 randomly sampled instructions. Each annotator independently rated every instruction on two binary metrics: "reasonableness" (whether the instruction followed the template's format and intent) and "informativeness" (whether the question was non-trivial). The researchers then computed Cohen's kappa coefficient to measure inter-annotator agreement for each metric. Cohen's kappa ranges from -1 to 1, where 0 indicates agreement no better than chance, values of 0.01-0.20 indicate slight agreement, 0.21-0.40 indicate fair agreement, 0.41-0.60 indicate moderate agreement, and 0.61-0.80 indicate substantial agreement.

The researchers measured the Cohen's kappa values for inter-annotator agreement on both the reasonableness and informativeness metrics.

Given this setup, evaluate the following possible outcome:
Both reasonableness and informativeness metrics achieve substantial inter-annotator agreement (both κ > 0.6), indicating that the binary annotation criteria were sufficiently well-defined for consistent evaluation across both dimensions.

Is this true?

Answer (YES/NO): NO